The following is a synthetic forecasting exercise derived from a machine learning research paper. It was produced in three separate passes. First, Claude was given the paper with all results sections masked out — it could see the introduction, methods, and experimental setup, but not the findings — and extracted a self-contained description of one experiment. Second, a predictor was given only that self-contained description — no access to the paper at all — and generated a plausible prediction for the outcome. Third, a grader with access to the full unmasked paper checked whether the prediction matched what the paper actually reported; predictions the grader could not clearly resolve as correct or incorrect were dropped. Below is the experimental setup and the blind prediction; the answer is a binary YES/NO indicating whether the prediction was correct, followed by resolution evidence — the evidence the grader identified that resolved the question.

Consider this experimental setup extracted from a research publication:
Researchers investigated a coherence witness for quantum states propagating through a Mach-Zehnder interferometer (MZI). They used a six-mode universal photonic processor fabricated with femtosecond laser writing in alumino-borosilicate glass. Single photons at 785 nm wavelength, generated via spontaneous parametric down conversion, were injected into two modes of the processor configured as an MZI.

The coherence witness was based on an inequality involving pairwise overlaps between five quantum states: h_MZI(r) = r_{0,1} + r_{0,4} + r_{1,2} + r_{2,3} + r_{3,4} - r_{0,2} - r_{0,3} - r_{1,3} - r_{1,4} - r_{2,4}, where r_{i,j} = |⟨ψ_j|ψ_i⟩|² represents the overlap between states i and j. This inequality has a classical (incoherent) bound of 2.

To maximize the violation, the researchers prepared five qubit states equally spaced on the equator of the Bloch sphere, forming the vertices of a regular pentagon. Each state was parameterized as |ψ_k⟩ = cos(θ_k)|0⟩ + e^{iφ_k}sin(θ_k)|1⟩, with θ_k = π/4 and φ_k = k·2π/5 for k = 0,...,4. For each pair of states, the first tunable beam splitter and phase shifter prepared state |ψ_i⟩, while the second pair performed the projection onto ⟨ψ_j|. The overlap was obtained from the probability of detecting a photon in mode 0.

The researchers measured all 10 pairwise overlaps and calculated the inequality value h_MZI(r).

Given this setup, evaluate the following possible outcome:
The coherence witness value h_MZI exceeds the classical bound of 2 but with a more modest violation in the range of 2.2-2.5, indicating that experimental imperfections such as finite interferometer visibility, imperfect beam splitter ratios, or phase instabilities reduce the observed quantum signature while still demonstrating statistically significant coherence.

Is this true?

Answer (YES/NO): NO